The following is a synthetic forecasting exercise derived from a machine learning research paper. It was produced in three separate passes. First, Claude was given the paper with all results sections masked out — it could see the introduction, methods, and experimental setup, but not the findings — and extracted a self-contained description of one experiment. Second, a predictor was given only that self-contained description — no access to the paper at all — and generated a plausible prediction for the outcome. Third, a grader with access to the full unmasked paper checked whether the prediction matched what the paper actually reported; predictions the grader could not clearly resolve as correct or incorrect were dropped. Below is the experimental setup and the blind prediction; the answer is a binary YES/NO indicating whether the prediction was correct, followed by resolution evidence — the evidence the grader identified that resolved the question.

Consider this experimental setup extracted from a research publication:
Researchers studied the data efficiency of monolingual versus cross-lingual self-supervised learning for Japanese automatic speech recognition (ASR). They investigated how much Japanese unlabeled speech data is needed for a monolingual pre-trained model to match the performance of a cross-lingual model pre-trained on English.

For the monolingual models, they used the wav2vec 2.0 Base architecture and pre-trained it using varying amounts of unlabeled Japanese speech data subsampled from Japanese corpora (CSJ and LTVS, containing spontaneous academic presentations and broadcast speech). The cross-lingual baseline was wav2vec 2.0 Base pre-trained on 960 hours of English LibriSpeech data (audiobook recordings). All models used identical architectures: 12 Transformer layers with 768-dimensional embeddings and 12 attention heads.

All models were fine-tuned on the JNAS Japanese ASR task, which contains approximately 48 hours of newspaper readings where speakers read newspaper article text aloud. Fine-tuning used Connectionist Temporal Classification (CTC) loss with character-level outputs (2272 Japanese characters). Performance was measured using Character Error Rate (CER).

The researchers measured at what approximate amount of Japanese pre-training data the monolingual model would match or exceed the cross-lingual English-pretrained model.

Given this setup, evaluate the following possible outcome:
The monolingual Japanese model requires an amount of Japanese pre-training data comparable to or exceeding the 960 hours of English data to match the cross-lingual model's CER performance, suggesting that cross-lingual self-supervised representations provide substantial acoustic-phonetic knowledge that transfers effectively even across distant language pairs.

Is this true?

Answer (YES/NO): NO